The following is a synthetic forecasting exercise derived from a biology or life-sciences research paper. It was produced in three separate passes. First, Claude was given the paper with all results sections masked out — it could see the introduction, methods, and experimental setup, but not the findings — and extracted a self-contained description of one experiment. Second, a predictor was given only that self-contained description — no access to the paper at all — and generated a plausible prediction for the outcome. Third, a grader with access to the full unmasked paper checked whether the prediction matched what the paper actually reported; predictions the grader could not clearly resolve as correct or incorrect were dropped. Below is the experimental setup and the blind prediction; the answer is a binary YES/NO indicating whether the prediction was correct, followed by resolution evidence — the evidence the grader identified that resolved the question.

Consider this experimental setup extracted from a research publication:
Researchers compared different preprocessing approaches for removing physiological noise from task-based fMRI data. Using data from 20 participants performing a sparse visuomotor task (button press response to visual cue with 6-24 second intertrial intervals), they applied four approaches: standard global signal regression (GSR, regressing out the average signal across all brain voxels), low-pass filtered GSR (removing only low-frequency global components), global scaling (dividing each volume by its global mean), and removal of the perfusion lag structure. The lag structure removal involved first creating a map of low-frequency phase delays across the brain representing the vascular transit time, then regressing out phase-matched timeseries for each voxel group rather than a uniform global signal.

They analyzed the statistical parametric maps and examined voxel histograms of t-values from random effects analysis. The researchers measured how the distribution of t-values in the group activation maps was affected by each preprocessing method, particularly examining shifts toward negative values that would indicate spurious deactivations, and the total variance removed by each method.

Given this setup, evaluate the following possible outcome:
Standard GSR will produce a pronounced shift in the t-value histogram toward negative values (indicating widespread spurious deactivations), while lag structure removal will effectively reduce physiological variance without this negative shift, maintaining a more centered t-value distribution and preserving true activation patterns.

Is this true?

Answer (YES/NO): YES